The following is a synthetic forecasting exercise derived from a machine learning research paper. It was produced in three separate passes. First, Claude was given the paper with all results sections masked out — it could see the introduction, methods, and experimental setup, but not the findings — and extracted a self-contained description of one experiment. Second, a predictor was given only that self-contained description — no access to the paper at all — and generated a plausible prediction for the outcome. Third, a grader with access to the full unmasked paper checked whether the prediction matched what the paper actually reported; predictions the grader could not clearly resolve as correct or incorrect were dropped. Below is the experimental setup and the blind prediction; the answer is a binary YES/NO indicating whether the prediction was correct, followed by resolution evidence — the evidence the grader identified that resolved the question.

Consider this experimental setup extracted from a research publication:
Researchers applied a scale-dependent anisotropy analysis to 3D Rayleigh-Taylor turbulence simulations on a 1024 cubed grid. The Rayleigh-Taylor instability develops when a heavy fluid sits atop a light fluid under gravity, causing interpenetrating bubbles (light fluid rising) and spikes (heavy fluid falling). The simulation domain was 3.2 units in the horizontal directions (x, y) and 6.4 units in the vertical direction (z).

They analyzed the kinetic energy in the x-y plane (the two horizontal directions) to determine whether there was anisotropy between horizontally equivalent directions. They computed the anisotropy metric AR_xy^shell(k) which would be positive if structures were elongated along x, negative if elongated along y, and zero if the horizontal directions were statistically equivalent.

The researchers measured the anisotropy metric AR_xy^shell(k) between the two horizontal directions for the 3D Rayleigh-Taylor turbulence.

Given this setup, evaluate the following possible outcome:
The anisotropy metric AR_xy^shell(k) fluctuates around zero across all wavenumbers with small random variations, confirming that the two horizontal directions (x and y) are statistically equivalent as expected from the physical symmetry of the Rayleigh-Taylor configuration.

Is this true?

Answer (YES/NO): YES